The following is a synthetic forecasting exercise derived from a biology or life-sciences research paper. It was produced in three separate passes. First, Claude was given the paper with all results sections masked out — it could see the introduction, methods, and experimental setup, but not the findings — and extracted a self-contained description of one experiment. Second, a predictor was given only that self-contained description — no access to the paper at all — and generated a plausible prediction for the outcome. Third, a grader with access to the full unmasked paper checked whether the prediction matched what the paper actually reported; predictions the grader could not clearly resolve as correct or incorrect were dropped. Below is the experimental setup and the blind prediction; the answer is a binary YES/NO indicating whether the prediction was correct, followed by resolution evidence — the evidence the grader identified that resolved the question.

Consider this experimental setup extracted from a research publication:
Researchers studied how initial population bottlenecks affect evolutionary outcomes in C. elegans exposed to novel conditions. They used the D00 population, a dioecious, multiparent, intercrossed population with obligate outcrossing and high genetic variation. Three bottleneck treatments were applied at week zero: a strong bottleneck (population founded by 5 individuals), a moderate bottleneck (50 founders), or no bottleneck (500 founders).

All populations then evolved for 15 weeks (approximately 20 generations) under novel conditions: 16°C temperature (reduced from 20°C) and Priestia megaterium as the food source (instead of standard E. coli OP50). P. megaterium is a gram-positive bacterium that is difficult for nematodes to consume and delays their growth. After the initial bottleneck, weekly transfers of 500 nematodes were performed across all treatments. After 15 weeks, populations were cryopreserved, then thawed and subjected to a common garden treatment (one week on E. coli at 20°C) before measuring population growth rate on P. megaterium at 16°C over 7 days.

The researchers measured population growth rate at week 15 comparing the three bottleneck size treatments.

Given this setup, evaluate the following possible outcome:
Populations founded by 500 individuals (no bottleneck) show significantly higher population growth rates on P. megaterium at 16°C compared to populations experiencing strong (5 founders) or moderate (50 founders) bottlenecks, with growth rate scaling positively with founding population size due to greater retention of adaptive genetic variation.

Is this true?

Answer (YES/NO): NO